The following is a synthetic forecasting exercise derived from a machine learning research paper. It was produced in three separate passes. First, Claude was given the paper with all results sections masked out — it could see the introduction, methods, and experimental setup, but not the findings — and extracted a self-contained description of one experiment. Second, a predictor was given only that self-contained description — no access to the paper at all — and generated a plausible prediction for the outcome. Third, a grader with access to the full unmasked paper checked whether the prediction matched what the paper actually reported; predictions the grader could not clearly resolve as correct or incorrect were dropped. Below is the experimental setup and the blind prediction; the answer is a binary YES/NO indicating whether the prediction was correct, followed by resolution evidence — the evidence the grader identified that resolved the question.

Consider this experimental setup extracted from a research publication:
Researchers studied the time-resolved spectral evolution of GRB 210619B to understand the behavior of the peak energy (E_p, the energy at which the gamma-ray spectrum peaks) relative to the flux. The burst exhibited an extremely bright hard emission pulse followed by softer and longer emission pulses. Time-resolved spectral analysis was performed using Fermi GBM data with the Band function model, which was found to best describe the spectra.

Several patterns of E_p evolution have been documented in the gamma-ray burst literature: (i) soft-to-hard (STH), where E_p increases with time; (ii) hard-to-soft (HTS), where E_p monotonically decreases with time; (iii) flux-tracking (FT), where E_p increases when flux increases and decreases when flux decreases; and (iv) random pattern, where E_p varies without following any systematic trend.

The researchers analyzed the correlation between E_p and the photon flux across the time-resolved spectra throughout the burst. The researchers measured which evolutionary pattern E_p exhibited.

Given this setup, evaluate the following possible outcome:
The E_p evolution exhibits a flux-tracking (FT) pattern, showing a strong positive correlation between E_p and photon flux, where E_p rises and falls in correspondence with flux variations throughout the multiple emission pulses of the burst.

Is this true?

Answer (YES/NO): YES